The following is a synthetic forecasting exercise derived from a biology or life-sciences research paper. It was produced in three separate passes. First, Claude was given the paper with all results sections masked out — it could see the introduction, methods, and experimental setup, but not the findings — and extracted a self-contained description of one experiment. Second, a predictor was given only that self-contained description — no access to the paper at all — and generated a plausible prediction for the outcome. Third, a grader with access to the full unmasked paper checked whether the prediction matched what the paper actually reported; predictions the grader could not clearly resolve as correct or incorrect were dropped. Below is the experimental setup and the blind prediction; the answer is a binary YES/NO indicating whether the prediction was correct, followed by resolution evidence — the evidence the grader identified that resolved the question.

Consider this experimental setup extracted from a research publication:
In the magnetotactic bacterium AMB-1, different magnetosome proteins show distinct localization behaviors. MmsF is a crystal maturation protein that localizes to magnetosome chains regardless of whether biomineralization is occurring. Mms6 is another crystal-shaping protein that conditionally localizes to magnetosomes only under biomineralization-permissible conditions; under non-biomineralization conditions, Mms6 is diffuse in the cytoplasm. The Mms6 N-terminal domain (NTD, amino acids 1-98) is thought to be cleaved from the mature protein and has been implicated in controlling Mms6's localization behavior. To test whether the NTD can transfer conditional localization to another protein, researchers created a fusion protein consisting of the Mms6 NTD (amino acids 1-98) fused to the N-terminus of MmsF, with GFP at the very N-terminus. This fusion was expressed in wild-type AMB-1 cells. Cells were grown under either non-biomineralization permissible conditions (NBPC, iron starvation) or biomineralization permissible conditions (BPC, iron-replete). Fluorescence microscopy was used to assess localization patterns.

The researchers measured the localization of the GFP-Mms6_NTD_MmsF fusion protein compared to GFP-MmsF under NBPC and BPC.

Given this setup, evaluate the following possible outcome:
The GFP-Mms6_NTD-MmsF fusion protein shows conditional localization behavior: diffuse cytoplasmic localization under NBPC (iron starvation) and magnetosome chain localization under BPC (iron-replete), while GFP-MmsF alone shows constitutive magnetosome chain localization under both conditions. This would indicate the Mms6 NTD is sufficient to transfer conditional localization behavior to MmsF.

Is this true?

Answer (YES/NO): NO